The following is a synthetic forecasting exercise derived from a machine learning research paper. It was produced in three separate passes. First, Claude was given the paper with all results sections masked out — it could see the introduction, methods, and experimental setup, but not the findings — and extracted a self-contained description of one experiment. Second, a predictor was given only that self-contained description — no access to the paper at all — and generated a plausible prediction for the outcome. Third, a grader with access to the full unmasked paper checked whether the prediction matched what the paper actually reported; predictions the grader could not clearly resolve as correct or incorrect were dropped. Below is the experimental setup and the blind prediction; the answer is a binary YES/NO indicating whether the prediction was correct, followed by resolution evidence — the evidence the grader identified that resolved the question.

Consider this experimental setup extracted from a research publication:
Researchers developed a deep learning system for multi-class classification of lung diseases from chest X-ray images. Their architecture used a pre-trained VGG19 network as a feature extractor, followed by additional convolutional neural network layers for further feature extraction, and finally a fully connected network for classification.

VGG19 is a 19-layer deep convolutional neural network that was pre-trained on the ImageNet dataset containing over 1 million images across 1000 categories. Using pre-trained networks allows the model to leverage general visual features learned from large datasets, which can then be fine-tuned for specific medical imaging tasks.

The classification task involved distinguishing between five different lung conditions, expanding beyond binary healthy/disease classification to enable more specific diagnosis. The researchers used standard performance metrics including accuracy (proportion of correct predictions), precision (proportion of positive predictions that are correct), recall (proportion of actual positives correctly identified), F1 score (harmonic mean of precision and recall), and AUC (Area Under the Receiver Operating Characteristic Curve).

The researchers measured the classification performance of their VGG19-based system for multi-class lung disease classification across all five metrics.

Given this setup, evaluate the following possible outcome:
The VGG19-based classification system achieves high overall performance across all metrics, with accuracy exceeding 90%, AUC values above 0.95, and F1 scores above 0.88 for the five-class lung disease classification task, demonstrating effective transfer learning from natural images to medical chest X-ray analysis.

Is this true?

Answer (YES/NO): YES